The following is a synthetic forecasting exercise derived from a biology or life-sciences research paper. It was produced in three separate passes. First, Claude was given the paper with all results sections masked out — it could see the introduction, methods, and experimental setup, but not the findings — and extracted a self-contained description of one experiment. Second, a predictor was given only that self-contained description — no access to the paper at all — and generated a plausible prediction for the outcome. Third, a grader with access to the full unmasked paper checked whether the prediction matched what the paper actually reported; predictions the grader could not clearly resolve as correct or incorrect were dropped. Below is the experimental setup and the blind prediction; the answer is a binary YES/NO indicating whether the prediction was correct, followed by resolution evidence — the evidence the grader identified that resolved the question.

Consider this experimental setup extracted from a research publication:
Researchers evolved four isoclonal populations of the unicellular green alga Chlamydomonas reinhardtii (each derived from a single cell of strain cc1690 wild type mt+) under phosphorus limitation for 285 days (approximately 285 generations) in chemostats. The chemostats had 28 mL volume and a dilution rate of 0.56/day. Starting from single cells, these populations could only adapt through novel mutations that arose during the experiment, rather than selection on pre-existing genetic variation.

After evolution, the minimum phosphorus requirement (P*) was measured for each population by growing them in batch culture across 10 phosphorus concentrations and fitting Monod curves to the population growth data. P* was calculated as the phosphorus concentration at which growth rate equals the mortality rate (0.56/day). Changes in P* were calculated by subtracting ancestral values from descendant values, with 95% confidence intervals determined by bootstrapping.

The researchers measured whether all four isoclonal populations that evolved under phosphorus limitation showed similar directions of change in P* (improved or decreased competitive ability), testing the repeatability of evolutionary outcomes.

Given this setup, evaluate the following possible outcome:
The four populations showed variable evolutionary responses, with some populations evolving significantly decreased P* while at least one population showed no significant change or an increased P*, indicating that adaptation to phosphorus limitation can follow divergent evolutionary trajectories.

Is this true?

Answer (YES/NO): NO